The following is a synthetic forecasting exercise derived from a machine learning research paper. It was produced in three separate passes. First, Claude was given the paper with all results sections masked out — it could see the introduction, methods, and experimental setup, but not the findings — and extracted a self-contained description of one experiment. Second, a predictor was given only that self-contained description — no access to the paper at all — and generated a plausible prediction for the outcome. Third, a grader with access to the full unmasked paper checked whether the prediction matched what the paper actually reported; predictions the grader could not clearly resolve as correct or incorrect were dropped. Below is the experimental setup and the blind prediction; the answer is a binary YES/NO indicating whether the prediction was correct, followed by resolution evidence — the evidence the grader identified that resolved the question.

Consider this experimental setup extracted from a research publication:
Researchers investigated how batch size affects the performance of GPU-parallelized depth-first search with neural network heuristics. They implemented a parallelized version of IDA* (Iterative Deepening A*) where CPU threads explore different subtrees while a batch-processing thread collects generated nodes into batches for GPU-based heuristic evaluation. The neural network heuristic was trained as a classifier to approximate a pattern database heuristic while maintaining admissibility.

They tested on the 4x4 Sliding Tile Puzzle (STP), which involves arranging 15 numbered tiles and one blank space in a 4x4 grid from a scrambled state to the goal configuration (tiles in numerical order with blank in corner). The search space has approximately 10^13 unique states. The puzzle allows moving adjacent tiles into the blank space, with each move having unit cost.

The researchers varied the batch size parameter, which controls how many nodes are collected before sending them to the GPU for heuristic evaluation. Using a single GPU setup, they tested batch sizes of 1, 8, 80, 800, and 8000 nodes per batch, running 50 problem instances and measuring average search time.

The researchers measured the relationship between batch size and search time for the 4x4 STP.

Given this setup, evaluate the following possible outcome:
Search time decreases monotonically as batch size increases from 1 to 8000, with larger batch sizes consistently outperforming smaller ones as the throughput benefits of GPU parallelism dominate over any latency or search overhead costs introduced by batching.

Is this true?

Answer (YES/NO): NO